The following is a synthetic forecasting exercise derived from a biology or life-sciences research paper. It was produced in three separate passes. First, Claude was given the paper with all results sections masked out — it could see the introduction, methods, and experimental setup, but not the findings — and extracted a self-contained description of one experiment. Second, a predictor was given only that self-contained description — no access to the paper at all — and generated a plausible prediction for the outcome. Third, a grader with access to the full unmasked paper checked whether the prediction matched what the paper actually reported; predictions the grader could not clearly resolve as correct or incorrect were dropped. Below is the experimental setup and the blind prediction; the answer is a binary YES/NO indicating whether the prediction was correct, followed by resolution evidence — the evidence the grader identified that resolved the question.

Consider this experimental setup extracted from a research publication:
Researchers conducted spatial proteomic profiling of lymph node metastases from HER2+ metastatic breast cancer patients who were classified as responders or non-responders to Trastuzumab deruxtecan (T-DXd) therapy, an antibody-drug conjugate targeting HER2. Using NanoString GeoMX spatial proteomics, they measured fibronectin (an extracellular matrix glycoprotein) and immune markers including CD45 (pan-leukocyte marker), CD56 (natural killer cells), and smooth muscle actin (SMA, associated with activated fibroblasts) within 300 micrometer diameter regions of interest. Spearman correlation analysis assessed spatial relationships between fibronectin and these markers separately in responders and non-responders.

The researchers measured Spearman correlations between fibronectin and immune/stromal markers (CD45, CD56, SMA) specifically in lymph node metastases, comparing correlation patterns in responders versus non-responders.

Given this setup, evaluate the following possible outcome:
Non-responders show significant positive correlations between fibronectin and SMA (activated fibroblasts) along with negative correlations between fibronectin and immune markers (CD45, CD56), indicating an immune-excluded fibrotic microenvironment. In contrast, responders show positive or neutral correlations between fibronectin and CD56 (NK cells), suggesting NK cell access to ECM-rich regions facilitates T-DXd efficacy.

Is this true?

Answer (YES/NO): NO